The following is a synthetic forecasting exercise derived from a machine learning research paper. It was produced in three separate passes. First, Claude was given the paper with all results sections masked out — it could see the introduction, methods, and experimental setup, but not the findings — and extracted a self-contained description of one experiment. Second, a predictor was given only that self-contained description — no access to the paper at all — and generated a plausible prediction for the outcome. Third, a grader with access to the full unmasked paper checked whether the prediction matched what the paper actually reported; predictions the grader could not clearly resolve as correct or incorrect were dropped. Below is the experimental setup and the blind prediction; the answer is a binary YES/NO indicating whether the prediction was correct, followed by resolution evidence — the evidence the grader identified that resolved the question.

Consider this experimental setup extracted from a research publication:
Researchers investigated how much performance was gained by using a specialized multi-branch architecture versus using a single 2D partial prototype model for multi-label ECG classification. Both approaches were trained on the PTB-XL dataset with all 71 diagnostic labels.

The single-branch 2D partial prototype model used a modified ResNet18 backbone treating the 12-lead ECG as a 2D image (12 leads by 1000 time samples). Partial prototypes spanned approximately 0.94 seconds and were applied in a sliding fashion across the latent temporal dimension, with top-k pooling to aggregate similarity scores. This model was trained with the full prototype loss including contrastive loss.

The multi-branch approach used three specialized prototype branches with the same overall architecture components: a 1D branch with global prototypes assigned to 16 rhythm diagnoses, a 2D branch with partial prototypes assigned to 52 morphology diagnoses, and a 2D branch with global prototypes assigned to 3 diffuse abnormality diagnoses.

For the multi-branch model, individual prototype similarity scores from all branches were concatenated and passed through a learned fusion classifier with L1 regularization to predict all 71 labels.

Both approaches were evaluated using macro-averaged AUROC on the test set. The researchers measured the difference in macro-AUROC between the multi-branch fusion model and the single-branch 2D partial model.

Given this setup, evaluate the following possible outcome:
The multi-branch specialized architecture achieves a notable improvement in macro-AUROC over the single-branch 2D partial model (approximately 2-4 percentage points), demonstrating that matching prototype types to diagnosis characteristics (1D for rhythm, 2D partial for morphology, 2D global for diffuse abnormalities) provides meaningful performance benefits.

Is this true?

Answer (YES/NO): NO